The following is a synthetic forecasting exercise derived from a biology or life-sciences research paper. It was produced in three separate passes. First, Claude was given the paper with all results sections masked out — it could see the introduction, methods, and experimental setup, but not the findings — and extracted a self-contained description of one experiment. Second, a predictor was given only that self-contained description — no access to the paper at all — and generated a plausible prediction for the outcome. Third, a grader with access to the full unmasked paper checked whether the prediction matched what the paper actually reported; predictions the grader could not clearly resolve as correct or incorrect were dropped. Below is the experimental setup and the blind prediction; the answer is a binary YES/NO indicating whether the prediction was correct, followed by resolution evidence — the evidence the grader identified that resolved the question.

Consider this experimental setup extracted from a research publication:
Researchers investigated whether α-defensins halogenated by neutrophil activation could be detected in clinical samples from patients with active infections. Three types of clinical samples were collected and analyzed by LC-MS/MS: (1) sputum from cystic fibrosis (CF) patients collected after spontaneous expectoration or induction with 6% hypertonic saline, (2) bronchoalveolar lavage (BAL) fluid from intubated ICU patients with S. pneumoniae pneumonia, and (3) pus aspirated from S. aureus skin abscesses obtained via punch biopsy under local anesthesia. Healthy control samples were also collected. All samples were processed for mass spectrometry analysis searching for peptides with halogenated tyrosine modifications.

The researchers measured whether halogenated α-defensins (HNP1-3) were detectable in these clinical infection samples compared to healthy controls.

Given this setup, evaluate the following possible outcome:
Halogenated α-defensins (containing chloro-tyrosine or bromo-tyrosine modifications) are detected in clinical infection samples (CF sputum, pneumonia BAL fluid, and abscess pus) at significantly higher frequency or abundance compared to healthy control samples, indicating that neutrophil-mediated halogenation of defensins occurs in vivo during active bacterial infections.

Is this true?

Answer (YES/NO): NO